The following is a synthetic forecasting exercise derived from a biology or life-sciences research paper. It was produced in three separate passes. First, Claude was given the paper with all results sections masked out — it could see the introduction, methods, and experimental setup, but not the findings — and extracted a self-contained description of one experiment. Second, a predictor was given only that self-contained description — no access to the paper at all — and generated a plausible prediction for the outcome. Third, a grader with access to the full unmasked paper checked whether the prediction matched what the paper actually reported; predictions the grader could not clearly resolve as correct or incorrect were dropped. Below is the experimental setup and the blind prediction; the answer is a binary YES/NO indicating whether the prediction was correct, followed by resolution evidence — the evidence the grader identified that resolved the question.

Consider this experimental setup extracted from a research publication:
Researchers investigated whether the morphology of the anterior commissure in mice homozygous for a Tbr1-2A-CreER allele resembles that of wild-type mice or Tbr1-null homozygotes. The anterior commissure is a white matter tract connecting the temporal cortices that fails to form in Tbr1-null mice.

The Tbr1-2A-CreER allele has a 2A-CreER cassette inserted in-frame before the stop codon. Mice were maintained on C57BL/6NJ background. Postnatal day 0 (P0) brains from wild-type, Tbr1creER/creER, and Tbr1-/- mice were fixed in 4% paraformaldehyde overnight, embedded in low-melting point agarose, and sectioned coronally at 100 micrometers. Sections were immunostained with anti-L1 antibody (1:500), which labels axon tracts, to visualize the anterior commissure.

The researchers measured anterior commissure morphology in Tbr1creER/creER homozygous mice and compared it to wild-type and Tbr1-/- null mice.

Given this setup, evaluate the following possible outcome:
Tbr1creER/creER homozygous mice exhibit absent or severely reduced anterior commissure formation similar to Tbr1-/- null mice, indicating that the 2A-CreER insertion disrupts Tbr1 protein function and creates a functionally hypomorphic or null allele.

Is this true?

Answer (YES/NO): NO